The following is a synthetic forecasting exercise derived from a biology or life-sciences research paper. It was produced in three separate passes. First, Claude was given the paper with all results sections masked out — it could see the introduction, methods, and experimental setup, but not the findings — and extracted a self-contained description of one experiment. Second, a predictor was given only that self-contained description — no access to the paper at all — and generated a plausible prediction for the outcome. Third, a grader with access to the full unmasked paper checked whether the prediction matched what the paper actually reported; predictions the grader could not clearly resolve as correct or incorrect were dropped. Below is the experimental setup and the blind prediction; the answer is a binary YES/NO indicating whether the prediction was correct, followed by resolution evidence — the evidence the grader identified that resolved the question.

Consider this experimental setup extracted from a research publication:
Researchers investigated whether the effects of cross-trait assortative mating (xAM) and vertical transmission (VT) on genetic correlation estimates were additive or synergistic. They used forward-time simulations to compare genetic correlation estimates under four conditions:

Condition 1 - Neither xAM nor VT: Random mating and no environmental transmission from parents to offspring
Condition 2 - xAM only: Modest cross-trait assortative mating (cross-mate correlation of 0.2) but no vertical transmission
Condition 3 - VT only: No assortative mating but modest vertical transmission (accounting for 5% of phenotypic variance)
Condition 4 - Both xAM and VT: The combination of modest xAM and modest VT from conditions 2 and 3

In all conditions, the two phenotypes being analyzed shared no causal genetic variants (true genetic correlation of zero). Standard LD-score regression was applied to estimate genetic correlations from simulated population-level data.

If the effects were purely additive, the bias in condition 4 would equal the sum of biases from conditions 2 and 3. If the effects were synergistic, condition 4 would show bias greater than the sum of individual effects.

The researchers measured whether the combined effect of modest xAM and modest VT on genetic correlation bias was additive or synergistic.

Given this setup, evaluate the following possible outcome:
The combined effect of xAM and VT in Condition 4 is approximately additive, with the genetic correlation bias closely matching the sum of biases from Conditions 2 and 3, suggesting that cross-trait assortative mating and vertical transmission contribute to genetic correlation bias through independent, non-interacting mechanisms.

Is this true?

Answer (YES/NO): NO